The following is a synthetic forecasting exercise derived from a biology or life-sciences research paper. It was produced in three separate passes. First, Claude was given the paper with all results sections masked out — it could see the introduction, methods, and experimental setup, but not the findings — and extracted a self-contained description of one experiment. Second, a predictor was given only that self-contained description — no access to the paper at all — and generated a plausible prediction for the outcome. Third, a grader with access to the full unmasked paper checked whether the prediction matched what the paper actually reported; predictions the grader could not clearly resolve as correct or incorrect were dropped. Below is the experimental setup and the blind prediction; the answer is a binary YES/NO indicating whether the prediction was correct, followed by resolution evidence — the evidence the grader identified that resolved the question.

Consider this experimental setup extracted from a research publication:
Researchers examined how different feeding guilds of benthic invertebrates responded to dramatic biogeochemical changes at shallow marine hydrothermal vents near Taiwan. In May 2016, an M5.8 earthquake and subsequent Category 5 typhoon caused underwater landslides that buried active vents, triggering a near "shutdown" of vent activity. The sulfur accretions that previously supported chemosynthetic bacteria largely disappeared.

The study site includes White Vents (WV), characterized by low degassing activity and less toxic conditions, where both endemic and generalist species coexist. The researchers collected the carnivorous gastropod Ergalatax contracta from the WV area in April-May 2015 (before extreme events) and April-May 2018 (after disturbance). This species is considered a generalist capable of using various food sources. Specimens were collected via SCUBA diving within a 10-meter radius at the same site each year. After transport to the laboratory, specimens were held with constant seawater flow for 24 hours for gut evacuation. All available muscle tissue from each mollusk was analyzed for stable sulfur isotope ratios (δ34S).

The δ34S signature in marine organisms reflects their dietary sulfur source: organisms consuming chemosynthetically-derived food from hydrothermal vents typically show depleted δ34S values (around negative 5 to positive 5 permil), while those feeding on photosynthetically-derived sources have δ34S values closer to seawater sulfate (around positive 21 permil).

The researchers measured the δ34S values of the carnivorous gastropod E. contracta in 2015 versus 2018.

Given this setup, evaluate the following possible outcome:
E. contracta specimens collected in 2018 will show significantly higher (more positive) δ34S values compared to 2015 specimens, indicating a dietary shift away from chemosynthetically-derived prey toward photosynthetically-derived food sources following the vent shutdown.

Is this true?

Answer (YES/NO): YES